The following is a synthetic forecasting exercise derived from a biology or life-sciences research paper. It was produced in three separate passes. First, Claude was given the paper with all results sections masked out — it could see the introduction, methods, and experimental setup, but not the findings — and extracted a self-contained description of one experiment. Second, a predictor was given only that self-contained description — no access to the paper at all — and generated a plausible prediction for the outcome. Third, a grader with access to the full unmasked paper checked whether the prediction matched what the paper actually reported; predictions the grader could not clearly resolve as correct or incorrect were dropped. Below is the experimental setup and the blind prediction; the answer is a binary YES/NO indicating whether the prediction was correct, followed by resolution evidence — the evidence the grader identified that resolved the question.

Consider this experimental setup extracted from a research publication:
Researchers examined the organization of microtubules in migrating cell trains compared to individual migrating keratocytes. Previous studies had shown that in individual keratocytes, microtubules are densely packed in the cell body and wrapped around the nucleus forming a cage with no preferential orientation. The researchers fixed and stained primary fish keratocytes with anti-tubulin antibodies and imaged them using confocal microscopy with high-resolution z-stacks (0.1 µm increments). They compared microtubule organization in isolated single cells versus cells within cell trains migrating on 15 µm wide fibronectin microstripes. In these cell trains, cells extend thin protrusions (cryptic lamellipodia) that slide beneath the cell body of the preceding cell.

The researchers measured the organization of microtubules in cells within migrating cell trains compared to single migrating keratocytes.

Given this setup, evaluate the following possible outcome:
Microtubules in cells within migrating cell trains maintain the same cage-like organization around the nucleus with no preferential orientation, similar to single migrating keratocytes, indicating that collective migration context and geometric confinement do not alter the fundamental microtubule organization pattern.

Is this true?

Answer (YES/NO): NO